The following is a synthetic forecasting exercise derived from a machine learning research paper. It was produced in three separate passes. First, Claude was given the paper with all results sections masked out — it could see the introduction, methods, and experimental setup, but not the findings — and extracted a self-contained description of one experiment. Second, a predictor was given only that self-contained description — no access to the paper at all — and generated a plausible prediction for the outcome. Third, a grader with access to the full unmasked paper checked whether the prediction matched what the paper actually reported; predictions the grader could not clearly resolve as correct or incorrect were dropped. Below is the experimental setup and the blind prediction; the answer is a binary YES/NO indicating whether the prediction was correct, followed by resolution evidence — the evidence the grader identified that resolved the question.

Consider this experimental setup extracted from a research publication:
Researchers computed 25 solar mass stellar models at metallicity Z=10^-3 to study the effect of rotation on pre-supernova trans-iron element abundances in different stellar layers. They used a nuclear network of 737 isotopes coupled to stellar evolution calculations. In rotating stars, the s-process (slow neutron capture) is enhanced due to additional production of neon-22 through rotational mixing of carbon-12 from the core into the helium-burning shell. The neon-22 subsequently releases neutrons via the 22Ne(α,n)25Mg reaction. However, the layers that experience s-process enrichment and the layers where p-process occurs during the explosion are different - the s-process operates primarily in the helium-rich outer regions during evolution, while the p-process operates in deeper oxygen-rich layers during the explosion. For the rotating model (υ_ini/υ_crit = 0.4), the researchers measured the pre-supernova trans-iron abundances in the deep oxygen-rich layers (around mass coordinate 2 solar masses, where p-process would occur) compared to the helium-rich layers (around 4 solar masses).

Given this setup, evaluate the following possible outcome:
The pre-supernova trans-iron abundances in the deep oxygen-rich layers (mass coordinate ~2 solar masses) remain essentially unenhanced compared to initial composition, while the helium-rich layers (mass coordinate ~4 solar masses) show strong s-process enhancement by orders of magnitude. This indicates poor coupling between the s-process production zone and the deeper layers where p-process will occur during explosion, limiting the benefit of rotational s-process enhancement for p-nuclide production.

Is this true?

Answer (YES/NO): NO